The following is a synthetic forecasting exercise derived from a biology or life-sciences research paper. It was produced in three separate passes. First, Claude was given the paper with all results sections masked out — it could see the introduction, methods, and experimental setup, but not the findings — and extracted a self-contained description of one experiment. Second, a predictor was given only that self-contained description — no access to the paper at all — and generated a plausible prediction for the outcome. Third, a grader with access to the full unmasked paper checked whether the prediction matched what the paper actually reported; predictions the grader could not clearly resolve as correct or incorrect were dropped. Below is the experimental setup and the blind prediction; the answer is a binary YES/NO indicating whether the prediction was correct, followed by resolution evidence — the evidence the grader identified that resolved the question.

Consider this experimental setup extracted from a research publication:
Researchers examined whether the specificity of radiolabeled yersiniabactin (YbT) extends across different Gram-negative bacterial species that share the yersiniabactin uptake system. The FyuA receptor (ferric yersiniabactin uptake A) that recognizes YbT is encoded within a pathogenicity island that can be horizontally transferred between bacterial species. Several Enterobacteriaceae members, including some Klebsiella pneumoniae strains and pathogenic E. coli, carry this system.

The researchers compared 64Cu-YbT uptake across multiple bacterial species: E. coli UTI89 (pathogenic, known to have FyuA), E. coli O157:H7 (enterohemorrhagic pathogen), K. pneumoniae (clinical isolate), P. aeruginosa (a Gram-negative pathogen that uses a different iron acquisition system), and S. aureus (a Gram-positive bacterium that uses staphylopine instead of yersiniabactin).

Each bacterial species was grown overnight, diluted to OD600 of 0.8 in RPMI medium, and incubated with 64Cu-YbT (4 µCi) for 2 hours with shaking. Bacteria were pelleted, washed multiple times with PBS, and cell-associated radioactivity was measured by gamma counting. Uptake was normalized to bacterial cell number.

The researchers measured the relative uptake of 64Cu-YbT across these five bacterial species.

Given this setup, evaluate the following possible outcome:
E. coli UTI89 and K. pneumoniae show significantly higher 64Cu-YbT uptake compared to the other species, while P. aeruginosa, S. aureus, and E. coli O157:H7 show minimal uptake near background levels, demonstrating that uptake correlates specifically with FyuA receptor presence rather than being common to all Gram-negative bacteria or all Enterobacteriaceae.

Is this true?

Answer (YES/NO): YES